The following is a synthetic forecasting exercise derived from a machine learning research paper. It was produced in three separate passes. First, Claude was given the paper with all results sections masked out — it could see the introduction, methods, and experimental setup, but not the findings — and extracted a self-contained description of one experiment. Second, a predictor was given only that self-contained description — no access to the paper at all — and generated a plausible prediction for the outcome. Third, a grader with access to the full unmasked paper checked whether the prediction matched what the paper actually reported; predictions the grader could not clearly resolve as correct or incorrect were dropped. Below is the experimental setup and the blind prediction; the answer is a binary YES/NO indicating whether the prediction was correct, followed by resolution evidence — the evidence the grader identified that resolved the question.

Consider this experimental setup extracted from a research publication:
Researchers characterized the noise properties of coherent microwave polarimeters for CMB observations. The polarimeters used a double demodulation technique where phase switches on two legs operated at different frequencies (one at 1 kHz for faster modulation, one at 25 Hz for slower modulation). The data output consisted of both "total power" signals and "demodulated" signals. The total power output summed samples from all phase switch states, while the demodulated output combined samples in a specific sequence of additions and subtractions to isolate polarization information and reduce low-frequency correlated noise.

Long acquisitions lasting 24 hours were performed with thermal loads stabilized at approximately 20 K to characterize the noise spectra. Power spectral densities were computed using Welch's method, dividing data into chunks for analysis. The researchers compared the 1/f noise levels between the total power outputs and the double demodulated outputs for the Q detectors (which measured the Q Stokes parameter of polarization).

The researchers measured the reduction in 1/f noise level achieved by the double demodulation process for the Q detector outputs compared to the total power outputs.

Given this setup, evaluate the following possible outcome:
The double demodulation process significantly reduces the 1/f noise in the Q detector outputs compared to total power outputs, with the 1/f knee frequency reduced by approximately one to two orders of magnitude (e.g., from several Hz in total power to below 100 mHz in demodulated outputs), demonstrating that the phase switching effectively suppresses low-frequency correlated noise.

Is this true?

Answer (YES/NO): NO